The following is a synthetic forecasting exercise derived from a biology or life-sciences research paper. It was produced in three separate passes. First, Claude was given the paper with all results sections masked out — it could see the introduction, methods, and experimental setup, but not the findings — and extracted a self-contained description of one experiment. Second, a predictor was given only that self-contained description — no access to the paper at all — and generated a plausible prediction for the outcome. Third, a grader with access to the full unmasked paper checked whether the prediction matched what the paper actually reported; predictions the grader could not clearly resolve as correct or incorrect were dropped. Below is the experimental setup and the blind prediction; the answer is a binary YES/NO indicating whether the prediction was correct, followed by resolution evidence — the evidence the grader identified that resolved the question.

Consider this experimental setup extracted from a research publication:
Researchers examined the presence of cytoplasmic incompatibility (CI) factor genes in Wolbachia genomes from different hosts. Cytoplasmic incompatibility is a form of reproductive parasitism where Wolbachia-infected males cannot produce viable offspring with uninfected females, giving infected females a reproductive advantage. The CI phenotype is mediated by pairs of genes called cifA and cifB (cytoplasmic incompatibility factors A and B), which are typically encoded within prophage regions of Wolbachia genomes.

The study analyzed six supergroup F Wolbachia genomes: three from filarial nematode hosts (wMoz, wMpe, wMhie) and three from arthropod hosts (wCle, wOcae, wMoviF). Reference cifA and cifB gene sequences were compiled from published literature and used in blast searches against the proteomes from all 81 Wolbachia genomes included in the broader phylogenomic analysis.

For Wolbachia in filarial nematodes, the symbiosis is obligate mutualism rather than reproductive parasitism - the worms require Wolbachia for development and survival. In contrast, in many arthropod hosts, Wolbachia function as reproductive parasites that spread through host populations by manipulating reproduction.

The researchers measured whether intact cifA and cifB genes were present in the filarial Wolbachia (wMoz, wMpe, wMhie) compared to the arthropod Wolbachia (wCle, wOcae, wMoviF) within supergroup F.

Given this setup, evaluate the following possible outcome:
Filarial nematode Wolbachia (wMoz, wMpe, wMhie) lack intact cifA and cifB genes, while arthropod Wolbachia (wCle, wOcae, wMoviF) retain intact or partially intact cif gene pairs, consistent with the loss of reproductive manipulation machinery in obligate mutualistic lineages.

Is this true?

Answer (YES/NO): NO